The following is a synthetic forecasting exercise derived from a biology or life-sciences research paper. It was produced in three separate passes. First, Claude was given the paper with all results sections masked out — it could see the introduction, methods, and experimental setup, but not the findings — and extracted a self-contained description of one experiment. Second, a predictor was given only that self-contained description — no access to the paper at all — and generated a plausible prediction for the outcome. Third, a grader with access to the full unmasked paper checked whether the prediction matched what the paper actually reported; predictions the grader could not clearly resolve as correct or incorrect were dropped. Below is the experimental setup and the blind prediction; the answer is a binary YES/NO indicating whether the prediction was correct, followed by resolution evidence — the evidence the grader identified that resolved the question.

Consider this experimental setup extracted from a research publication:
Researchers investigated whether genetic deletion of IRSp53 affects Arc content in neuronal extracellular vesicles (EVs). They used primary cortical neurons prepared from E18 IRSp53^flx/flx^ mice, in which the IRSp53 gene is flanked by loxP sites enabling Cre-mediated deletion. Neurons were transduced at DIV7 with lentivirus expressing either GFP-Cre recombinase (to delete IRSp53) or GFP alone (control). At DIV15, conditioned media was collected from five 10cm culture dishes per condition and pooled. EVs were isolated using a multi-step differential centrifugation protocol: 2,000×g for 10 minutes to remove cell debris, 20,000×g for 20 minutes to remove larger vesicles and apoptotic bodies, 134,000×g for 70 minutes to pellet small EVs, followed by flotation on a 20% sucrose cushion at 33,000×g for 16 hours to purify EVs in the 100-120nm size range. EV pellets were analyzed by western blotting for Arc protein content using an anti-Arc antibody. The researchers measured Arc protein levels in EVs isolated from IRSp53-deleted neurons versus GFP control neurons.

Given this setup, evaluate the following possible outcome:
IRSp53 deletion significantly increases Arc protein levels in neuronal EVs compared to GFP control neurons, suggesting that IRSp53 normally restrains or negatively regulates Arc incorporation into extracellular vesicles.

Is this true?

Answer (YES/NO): NO